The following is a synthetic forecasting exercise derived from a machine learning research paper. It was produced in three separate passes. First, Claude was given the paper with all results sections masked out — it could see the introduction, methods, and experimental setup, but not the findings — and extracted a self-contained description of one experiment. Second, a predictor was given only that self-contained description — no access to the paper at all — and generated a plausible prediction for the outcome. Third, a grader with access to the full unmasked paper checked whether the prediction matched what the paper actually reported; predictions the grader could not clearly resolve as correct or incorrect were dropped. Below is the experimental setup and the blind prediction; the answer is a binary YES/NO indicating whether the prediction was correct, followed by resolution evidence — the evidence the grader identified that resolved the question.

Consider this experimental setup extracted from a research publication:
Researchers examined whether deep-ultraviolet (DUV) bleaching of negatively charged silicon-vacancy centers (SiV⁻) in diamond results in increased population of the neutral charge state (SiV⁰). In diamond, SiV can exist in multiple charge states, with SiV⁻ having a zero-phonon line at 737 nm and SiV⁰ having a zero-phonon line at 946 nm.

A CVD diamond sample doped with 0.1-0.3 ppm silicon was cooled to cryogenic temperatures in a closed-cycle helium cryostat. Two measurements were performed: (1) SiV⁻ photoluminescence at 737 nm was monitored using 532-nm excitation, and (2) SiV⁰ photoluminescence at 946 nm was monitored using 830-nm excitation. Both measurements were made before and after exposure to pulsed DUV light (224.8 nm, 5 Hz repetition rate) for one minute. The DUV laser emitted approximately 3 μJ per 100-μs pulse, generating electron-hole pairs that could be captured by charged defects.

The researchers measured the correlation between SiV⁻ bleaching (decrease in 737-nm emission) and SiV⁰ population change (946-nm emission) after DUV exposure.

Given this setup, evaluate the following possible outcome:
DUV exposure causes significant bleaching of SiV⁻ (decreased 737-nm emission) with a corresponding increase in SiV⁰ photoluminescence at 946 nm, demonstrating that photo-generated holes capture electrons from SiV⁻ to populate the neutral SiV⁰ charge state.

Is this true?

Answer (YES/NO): YES